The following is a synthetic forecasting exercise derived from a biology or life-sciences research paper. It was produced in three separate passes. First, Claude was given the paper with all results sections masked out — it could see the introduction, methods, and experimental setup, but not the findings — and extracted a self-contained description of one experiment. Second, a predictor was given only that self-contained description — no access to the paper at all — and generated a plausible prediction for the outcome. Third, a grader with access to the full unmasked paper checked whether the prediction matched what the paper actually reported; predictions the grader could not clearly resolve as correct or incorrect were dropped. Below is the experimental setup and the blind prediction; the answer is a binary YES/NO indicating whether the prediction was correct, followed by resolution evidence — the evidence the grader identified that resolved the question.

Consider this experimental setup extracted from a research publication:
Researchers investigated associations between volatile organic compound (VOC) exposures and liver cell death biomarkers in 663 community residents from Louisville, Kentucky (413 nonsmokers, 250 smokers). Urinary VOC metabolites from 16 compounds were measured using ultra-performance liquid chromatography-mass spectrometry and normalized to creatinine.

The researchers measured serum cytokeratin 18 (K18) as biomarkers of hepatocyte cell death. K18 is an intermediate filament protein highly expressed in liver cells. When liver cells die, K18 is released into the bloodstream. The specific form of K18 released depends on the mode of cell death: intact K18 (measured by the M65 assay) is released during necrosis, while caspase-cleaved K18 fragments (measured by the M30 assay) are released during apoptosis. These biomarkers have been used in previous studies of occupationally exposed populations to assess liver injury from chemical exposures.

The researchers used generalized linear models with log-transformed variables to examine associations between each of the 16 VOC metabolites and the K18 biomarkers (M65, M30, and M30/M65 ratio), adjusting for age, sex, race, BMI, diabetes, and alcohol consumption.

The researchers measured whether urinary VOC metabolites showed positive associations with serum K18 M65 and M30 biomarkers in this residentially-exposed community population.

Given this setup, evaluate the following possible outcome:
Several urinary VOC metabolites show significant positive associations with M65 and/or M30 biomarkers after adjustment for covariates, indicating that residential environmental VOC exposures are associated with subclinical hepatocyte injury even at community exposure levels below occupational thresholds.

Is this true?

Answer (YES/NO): NO